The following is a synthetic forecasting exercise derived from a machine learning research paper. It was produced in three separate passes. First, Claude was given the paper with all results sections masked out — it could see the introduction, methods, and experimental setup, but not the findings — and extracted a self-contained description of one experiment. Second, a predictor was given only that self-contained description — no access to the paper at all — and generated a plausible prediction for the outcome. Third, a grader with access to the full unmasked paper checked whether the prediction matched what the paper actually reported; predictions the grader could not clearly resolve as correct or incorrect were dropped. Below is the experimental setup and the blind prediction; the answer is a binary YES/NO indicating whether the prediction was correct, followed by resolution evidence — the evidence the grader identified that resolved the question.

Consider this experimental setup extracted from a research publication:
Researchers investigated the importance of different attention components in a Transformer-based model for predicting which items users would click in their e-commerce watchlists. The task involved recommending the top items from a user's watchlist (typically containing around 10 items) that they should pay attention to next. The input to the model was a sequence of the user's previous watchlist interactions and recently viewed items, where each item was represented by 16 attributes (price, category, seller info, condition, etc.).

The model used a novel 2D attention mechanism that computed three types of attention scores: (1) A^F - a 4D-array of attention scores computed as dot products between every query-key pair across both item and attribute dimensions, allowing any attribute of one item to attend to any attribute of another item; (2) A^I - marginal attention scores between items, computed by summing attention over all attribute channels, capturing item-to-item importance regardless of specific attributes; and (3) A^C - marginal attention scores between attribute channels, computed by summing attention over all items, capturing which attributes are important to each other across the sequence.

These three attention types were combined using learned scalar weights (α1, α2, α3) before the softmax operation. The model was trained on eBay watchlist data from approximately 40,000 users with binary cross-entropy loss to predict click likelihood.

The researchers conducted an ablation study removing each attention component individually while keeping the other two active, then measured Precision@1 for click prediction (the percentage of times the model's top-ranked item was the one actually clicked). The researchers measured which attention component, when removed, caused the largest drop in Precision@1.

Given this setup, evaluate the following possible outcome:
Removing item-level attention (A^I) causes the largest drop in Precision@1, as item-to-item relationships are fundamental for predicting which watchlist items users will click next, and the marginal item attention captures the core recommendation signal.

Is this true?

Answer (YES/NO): YES